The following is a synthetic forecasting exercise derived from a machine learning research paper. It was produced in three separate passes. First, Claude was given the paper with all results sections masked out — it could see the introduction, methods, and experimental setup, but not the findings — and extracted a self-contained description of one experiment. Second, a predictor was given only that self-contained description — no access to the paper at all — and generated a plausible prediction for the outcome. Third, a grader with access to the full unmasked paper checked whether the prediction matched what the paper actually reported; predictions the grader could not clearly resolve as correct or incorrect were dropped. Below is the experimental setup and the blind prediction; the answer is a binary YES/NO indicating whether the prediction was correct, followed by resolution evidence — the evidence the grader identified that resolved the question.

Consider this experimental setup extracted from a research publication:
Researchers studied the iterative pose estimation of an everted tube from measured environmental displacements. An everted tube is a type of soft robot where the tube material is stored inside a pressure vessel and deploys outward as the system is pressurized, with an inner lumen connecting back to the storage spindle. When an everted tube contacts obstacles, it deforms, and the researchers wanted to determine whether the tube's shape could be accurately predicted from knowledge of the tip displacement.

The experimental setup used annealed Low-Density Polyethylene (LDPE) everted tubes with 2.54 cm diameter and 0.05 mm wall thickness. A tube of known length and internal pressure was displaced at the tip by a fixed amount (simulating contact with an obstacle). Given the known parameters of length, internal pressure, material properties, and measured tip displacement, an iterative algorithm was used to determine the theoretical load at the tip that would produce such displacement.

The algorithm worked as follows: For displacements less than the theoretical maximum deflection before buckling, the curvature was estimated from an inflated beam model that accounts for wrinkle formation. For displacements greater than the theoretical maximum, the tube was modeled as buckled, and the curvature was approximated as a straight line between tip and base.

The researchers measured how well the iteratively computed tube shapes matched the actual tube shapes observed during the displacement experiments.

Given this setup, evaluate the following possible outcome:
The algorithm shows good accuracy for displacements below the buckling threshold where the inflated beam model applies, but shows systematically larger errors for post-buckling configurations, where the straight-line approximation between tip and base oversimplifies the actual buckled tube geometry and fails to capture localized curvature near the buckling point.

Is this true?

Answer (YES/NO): NO